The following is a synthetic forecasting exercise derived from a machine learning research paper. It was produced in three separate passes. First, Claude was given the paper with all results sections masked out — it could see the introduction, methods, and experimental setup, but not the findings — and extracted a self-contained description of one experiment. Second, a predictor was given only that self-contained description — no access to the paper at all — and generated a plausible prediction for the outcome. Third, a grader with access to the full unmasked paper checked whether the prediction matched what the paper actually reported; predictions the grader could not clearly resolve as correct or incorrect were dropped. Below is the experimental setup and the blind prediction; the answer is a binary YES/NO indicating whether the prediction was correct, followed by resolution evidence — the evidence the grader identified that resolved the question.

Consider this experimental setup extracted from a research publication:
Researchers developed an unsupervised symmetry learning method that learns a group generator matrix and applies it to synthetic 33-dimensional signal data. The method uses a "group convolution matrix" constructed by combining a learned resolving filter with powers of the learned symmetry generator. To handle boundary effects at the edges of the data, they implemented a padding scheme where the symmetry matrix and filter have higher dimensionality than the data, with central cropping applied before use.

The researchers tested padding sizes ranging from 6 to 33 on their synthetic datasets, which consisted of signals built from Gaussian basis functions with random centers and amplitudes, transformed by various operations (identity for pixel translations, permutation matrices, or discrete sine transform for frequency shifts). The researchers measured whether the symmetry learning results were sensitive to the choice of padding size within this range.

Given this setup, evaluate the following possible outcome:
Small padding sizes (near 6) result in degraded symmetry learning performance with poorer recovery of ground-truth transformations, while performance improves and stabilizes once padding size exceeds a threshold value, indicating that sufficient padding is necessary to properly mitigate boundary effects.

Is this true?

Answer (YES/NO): NO